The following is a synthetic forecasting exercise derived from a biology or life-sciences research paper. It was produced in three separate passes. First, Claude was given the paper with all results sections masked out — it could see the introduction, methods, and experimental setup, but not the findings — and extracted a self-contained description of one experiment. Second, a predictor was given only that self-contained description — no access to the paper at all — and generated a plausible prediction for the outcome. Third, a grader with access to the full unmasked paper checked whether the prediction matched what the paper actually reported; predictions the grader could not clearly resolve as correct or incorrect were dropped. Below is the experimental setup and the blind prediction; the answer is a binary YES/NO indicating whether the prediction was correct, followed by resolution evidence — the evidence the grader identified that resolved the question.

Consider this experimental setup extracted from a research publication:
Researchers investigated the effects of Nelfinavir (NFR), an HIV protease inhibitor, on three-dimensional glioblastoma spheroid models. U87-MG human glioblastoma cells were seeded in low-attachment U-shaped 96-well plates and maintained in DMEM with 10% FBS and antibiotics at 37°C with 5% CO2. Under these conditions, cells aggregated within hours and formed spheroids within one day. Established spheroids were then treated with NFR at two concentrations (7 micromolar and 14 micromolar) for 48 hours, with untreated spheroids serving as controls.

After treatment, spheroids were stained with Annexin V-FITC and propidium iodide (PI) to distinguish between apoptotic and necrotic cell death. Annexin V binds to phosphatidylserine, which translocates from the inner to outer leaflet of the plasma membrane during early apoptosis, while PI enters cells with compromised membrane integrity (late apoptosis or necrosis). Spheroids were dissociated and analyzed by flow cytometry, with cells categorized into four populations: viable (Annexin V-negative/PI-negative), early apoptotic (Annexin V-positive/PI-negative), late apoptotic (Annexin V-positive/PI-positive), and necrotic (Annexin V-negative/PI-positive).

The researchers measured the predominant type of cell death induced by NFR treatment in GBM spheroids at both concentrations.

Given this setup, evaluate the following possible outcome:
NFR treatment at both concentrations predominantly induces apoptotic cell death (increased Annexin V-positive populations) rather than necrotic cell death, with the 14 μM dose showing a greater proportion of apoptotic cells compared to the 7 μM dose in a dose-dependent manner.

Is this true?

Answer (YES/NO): NO